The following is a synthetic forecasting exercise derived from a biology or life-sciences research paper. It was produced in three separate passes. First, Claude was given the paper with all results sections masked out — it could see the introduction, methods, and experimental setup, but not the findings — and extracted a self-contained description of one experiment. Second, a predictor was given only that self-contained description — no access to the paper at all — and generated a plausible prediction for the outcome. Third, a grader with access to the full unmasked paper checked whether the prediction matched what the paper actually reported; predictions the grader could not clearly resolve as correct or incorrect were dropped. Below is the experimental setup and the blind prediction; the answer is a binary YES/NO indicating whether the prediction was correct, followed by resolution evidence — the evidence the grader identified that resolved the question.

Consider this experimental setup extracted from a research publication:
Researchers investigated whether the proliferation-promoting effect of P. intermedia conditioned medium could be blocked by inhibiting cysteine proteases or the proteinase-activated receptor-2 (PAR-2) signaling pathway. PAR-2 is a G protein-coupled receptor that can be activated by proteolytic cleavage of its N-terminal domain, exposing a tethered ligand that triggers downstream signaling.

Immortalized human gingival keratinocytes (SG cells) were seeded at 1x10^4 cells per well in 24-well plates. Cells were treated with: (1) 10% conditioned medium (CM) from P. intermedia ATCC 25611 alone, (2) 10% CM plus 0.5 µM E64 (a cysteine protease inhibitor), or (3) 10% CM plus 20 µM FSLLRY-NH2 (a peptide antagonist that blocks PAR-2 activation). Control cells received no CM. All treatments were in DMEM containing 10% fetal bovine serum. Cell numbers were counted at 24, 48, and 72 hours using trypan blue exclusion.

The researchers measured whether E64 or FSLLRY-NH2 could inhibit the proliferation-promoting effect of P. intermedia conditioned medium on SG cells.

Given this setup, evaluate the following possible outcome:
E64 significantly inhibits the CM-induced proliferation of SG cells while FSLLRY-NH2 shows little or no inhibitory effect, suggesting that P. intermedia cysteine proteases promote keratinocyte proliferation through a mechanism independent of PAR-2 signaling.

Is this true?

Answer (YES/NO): NO